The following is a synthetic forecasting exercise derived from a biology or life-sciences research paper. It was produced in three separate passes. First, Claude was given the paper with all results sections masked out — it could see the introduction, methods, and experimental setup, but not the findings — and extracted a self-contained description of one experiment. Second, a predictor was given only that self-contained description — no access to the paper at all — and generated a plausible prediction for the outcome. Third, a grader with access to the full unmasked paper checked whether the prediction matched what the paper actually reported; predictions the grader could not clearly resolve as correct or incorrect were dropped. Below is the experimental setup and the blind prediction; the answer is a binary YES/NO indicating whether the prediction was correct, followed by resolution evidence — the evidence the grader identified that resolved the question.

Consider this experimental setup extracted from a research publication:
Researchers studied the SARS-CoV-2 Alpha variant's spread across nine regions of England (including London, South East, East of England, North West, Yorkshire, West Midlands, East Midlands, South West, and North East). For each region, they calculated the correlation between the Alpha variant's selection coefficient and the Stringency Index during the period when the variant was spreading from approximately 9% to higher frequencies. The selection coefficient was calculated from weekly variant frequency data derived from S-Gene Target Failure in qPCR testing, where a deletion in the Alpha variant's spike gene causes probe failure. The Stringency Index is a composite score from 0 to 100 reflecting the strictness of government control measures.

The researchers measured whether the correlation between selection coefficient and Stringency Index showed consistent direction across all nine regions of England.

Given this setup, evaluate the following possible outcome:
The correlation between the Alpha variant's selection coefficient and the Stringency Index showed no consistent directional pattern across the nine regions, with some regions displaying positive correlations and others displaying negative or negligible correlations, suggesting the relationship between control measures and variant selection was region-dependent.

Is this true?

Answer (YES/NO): NO